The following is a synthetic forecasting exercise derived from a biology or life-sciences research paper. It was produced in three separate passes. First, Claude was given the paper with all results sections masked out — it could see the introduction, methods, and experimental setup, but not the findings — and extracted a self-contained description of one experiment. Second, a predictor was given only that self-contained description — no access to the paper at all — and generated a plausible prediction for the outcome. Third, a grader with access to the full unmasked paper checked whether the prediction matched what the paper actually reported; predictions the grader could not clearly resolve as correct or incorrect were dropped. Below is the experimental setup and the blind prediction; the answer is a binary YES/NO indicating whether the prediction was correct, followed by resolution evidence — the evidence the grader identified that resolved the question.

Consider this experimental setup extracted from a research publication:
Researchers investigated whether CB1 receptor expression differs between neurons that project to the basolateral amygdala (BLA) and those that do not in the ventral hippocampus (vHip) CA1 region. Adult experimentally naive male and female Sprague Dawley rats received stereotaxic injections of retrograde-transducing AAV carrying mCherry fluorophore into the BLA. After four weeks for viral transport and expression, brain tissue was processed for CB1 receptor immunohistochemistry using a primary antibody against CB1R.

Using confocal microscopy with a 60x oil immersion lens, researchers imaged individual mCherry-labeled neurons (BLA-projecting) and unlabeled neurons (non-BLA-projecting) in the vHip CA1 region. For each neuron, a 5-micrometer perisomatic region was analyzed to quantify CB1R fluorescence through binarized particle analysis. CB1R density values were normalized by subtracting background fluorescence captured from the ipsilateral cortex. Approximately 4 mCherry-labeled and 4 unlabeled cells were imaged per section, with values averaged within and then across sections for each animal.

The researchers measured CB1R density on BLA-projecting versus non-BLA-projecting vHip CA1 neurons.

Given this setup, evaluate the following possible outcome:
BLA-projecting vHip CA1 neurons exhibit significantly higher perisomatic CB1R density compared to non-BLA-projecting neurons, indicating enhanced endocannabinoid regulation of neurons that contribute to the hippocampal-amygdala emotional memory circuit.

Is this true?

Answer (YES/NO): YES